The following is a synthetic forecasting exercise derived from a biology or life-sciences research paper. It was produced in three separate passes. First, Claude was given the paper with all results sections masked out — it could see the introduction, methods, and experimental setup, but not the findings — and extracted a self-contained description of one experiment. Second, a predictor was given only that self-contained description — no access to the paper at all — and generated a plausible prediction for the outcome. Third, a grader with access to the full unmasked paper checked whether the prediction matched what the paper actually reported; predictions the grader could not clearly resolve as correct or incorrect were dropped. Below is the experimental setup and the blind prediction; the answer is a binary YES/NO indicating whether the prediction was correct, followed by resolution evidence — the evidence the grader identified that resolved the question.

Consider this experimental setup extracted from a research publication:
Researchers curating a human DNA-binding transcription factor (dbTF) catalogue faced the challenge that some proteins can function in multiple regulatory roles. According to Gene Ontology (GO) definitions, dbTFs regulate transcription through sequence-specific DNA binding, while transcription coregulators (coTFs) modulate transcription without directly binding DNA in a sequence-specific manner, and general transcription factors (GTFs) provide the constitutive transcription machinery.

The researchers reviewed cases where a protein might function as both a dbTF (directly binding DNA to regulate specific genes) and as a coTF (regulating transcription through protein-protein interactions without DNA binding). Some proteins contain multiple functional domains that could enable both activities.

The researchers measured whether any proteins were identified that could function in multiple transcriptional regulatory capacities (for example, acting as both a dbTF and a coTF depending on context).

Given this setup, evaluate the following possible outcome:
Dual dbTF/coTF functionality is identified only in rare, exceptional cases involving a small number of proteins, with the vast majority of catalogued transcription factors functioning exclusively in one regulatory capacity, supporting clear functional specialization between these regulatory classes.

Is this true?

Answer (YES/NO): NO